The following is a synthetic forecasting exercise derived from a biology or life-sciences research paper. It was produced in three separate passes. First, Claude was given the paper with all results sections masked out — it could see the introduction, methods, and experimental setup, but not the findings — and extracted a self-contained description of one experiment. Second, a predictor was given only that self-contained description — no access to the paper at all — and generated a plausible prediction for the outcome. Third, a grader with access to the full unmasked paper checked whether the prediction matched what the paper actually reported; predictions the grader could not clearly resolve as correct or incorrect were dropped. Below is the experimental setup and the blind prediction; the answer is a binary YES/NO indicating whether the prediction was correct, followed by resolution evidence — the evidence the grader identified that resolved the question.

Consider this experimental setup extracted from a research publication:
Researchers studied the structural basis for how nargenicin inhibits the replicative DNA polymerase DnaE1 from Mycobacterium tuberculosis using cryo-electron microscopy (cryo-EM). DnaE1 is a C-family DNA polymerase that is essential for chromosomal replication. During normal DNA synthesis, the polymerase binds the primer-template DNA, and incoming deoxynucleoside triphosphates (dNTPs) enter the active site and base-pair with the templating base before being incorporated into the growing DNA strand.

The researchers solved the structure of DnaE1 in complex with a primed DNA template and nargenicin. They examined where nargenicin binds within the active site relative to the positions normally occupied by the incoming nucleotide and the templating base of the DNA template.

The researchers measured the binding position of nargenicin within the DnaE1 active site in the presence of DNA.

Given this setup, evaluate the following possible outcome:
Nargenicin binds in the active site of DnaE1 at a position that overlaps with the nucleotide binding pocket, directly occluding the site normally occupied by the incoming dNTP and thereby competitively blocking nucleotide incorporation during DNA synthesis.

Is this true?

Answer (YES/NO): YES